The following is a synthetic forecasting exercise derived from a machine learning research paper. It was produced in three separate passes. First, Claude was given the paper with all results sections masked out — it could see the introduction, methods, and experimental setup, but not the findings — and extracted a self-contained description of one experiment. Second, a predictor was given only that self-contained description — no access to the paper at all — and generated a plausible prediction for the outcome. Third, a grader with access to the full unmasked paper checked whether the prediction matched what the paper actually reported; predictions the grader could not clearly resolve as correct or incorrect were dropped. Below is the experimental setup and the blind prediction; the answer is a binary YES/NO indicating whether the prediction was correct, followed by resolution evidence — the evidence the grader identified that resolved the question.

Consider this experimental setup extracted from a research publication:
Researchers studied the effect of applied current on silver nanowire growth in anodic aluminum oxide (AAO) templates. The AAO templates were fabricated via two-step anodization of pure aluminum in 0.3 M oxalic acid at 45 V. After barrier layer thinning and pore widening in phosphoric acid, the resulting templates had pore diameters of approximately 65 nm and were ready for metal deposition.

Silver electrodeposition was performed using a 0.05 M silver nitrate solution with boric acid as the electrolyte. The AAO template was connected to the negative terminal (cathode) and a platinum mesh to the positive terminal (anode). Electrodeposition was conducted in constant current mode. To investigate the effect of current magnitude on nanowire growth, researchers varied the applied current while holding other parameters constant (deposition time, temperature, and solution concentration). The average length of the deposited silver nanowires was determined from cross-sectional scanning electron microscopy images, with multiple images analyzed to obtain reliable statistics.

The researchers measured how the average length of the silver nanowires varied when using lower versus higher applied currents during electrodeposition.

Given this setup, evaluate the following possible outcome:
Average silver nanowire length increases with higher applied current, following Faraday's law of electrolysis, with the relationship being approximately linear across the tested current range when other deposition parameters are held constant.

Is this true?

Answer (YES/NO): NO